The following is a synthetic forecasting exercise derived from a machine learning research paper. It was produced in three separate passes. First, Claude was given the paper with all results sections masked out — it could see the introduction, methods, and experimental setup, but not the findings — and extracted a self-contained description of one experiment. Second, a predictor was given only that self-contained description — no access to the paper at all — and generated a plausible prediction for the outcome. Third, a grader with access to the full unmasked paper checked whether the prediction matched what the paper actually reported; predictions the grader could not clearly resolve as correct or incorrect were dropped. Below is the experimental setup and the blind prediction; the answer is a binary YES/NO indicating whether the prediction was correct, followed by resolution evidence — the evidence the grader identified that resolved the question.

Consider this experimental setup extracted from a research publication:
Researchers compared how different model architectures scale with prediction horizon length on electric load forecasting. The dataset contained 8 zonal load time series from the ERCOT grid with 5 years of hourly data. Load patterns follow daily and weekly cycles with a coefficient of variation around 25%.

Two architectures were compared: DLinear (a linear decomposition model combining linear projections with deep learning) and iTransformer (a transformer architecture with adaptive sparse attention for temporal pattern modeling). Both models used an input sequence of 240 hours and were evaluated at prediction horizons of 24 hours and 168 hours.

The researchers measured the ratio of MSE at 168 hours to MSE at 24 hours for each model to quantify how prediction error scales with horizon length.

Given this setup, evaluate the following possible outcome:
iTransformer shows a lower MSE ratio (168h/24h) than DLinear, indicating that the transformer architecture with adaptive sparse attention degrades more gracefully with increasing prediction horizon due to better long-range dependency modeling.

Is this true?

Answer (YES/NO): YES